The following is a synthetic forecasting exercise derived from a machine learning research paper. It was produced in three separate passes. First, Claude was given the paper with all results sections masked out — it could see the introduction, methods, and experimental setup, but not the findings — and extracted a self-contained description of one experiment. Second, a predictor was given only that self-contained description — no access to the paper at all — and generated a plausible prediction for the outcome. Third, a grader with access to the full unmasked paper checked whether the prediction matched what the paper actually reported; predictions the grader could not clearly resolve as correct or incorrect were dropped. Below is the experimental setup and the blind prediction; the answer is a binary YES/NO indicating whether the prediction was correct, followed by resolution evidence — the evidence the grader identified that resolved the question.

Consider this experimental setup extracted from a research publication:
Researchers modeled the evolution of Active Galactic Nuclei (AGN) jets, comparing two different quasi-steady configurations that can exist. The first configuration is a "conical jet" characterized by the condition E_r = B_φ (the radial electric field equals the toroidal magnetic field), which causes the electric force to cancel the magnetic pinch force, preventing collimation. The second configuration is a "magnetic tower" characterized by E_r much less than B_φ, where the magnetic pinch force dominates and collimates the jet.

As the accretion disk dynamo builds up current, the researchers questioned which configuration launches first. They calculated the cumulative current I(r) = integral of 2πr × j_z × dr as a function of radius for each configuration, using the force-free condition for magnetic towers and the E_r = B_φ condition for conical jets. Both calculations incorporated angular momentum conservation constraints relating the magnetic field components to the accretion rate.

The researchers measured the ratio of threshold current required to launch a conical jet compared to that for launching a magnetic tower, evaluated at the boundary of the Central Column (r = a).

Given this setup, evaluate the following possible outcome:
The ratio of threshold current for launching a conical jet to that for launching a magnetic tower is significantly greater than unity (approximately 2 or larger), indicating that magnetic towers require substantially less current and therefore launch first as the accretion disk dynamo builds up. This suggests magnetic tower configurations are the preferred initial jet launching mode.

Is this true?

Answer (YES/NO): NO